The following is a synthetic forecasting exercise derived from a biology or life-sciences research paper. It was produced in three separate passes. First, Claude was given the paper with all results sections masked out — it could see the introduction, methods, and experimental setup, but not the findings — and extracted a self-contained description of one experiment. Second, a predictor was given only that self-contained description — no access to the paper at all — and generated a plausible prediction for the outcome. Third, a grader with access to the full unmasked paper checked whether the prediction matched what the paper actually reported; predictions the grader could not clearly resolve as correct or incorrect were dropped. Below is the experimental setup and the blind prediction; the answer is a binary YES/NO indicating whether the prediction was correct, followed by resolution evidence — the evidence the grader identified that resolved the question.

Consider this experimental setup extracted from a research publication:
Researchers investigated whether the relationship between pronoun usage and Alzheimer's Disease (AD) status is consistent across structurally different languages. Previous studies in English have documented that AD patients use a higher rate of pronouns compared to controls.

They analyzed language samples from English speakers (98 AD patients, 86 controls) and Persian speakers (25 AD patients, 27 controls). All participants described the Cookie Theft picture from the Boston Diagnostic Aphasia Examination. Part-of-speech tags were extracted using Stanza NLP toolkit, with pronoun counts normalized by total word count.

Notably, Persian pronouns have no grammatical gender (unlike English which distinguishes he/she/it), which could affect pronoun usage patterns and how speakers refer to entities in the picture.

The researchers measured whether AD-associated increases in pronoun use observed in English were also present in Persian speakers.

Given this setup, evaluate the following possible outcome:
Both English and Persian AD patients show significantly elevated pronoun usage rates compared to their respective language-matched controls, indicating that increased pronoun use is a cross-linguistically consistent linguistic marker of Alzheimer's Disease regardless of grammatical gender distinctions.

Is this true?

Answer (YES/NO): YES